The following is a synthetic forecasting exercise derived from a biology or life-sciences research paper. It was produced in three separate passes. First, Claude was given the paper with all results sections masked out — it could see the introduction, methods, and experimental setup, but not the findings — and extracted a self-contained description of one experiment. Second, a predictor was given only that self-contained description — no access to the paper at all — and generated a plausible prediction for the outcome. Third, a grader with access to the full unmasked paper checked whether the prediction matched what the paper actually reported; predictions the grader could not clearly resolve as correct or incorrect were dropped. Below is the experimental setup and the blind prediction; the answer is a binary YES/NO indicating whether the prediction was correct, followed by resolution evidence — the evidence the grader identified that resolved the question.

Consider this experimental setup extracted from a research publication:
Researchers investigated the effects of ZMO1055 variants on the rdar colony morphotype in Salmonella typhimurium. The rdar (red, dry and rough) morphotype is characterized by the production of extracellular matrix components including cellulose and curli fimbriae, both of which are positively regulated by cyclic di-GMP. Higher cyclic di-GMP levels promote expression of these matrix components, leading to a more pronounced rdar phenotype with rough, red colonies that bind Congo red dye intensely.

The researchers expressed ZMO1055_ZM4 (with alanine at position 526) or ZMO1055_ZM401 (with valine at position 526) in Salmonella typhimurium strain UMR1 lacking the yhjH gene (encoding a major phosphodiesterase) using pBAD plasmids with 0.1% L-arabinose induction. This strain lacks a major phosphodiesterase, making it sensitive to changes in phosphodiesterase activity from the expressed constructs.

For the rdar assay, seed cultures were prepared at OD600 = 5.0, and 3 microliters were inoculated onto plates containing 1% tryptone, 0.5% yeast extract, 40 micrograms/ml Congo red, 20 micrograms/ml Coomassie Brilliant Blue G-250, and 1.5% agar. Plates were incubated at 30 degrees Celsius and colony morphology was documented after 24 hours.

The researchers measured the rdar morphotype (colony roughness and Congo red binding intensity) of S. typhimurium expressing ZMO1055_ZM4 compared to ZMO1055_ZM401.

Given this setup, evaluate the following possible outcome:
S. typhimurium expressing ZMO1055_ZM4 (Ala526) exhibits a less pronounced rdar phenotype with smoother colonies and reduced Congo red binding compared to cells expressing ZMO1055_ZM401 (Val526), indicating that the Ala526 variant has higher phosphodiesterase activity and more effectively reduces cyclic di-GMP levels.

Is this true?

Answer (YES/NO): YES